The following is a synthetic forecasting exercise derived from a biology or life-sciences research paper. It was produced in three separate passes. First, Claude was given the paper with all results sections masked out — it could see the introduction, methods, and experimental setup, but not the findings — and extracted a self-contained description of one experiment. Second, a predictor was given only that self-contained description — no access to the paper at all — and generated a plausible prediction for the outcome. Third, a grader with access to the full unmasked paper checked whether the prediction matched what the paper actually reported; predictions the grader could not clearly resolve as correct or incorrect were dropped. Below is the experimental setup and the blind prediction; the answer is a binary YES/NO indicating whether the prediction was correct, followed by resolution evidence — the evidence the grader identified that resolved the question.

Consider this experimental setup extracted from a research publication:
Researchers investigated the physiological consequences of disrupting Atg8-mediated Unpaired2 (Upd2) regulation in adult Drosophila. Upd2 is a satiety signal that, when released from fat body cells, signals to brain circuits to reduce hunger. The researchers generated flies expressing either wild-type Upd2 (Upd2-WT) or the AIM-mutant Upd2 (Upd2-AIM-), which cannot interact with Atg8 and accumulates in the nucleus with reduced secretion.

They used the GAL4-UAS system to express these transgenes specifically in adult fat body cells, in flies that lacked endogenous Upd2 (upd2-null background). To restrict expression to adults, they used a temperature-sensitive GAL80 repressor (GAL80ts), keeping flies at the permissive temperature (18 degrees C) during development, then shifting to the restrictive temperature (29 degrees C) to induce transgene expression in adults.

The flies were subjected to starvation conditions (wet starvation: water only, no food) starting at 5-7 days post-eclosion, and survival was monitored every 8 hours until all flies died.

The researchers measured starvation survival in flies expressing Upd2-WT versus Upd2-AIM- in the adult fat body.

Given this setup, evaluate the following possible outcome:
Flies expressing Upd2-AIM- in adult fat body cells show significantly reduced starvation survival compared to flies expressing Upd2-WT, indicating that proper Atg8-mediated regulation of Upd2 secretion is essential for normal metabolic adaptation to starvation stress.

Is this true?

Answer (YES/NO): NO